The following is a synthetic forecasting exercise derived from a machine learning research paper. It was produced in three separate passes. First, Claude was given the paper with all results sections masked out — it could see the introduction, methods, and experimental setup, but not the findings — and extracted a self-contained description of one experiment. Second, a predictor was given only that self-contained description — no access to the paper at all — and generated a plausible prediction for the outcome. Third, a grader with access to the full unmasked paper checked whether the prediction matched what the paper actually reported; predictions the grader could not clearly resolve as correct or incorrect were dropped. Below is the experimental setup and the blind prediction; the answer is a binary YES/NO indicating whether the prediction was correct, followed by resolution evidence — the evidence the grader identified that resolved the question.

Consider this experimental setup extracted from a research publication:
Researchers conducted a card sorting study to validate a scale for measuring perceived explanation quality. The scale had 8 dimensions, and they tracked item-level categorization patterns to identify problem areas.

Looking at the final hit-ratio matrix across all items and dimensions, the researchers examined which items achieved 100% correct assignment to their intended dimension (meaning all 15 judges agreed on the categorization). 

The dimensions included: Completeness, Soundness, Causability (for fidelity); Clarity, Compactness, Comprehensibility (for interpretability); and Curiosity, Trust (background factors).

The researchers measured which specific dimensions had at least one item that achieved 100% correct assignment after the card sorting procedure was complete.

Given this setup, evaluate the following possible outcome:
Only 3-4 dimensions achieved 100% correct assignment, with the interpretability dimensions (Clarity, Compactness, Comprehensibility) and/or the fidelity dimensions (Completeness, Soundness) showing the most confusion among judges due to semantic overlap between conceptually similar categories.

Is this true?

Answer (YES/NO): NO